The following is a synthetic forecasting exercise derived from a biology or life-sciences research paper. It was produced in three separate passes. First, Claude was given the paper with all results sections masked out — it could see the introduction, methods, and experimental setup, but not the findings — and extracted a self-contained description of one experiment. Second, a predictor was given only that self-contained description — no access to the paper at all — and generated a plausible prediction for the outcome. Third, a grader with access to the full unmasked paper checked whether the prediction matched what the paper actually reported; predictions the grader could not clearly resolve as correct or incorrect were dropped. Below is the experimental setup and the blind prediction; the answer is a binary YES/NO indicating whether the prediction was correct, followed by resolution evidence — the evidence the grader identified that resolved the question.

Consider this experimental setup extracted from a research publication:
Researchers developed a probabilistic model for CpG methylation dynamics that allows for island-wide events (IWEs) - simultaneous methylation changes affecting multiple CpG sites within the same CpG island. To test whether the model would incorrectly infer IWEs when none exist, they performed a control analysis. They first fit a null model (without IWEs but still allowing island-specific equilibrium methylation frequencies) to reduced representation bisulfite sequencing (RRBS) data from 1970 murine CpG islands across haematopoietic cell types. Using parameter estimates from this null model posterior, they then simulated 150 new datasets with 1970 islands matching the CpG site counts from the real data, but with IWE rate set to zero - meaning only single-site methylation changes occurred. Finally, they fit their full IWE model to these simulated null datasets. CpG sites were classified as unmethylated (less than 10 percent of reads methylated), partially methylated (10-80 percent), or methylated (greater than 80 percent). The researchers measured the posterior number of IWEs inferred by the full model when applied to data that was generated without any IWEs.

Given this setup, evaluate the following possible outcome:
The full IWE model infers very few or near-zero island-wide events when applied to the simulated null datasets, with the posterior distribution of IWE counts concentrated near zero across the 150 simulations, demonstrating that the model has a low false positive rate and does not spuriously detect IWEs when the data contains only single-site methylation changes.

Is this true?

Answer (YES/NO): YES